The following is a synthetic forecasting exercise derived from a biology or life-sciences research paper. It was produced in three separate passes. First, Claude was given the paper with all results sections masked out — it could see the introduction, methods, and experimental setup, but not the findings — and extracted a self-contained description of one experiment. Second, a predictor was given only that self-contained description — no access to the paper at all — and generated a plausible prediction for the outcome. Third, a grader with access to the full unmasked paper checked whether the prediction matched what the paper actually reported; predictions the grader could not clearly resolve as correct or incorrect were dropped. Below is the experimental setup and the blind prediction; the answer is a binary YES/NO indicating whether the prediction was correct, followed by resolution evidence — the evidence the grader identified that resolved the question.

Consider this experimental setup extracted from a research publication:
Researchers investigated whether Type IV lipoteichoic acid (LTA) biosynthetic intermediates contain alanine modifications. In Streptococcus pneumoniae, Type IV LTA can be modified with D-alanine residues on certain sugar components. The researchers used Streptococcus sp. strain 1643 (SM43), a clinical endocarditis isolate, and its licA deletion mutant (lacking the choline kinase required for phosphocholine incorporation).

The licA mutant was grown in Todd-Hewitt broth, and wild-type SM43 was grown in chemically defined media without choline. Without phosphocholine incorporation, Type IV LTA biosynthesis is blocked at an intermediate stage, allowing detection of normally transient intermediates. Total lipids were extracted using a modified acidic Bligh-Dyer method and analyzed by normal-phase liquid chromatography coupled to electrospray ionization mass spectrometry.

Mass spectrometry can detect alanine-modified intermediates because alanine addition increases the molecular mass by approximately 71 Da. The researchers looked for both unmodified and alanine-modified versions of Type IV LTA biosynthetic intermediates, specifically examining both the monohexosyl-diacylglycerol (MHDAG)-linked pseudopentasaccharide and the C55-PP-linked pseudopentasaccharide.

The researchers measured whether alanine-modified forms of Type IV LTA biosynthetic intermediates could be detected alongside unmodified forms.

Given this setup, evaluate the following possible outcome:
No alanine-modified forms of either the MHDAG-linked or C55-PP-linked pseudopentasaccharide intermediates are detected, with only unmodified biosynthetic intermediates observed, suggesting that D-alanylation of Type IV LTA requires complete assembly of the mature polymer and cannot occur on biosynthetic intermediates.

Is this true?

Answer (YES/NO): NO